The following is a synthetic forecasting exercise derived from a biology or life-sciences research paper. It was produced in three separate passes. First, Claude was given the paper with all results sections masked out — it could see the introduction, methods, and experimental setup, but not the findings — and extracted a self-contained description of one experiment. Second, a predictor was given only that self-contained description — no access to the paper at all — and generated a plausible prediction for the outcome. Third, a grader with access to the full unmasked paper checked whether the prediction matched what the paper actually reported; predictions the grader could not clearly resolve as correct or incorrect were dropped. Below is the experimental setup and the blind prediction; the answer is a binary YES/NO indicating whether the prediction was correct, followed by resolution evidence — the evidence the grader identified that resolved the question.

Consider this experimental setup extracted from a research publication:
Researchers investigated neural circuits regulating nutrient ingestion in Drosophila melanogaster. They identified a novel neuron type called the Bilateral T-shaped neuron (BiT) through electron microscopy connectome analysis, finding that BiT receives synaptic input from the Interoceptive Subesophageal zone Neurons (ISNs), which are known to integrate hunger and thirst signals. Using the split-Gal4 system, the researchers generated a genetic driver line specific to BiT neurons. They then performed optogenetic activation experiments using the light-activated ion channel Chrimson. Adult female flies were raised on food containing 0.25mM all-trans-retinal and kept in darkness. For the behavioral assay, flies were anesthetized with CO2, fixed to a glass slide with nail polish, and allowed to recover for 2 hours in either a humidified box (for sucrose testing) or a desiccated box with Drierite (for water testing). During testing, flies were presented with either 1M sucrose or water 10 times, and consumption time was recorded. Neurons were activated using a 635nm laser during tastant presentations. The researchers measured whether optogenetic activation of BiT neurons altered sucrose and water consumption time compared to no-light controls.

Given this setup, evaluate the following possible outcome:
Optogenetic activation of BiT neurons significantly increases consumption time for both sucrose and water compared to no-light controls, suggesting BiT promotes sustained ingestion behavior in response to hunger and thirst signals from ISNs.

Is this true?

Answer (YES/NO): NO